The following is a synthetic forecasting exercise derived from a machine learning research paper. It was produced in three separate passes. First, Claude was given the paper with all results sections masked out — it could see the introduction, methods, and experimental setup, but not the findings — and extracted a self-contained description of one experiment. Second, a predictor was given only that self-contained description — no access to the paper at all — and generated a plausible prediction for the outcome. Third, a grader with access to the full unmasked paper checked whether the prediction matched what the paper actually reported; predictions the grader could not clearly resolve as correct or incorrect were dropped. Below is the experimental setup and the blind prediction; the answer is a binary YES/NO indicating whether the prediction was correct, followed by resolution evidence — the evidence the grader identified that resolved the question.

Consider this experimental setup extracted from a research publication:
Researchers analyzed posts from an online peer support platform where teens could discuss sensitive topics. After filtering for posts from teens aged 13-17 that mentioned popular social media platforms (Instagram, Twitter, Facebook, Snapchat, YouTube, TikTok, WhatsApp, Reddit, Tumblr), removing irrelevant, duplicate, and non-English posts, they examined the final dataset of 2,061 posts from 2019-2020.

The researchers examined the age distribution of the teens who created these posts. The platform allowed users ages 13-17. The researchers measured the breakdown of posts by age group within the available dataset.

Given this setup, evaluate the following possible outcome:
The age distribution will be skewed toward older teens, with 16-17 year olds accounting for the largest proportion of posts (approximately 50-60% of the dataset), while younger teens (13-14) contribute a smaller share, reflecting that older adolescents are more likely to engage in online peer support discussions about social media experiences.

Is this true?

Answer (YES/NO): NO